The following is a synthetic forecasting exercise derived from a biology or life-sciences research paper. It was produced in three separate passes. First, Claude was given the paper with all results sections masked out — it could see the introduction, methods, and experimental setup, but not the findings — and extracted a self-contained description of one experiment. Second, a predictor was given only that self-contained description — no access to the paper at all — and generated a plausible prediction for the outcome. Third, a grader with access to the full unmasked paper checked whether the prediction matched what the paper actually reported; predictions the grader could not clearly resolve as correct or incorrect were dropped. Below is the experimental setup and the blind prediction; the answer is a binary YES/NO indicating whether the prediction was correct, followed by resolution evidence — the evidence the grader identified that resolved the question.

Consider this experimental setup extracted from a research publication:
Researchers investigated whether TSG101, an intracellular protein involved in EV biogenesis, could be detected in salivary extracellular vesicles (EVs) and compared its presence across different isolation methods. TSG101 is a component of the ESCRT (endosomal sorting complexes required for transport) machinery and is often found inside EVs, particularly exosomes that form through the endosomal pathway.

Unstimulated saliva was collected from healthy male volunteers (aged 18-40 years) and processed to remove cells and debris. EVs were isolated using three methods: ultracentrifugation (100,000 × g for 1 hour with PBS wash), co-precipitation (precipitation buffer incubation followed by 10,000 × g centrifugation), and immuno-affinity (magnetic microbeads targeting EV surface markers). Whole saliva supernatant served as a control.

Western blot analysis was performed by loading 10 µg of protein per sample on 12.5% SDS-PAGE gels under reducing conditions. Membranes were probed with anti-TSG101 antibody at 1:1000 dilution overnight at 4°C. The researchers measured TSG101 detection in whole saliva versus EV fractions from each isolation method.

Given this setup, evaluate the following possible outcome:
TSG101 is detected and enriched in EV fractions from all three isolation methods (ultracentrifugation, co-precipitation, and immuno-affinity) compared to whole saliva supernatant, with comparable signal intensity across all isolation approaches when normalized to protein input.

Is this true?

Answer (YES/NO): NO